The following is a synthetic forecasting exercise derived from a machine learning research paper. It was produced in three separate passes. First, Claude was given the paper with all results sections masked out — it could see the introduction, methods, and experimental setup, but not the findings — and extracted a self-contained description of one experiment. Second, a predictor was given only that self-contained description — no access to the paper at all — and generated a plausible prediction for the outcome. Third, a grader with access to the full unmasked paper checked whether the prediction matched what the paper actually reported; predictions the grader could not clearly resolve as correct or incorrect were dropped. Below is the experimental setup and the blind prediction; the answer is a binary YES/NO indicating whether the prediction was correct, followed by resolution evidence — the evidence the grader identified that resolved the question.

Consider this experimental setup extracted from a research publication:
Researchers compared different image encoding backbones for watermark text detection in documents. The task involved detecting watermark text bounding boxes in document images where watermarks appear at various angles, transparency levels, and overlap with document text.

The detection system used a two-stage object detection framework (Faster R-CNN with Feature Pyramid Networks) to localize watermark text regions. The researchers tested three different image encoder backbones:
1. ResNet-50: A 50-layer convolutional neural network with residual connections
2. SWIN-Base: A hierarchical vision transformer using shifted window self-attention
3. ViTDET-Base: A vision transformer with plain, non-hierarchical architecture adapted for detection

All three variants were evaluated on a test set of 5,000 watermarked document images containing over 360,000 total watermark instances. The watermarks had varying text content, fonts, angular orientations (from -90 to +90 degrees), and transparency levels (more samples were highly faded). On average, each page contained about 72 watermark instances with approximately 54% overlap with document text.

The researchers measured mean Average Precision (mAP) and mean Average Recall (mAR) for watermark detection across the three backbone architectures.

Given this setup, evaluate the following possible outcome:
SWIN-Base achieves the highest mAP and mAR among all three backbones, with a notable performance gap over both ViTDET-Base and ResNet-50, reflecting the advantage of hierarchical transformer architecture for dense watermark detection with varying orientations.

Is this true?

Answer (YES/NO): NO